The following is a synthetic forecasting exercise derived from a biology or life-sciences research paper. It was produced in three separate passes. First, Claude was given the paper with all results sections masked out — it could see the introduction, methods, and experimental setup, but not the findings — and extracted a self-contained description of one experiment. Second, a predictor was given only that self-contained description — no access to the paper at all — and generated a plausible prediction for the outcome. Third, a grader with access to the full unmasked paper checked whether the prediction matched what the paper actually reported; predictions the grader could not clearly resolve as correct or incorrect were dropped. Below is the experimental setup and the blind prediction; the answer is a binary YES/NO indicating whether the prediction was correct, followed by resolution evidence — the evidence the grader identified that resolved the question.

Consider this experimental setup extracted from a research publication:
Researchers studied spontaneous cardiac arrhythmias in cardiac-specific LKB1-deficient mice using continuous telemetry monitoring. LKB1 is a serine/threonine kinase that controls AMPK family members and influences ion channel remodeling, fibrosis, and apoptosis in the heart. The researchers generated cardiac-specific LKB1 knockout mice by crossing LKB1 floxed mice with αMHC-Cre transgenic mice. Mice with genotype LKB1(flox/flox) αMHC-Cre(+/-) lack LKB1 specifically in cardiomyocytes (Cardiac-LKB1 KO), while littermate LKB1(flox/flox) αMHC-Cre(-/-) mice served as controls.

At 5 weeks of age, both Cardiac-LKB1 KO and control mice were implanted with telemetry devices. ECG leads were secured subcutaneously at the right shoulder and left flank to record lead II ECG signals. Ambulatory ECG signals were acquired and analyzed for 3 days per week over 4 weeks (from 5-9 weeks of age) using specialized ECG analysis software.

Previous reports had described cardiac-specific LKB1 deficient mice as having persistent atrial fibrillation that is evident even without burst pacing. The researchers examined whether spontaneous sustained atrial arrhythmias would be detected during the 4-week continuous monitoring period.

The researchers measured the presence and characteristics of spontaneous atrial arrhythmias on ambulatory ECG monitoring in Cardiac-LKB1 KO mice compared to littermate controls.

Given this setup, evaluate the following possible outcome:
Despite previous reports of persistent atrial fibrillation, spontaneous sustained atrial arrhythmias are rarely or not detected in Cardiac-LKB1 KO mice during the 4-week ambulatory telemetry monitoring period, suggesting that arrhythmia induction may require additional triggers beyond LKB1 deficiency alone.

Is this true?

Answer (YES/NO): NO